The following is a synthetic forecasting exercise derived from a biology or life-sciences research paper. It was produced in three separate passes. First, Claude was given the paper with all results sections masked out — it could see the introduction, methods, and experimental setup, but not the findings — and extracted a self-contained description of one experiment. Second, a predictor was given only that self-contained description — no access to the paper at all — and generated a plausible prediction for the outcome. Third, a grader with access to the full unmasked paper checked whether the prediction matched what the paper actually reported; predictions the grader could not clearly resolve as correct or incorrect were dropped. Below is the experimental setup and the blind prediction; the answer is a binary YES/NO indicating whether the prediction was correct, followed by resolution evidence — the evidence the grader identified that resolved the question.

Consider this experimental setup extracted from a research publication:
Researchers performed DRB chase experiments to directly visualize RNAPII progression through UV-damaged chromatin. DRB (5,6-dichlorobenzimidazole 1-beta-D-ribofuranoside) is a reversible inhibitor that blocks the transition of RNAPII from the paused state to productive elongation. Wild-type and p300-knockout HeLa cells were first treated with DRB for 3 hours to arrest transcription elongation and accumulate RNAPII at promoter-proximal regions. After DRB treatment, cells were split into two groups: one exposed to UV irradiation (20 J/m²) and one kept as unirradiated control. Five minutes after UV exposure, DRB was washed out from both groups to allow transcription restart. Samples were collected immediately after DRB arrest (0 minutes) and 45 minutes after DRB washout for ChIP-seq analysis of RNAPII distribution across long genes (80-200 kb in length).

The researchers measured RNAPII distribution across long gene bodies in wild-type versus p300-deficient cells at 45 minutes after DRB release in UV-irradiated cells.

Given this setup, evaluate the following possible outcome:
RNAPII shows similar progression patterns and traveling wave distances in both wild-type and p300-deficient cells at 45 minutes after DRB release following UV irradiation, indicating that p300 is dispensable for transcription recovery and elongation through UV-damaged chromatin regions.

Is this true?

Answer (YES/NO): NO